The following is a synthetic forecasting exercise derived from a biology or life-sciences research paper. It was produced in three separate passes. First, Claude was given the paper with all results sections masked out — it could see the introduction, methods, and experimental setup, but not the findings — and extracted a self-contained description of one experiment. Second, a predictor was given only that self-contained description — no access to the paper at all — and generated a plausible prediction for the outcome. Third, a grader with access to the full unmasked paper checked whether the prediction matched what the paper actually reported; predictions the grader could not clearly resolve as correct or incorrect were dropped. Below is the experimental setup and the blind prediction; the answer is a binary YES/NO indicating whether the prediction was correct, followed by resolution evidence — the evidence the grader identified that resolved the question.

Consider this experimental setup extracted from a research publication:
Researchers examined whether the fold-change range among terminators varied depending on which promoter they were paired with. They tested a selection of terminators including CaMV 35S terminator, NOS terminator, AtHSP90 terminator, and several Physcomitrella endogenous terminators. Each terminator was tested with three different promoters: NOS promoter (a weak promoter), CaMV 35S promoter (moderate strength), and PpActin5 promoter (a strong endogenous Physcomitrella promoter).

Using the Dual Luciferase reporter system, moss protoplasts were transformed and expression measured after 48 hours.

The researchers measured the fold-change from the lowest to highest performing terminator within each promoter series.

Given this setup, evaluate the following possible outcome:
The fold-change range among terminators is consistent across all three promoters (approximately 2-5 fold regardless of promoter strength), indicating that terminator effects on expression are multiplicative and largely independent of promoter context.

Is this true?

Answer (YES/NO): NO